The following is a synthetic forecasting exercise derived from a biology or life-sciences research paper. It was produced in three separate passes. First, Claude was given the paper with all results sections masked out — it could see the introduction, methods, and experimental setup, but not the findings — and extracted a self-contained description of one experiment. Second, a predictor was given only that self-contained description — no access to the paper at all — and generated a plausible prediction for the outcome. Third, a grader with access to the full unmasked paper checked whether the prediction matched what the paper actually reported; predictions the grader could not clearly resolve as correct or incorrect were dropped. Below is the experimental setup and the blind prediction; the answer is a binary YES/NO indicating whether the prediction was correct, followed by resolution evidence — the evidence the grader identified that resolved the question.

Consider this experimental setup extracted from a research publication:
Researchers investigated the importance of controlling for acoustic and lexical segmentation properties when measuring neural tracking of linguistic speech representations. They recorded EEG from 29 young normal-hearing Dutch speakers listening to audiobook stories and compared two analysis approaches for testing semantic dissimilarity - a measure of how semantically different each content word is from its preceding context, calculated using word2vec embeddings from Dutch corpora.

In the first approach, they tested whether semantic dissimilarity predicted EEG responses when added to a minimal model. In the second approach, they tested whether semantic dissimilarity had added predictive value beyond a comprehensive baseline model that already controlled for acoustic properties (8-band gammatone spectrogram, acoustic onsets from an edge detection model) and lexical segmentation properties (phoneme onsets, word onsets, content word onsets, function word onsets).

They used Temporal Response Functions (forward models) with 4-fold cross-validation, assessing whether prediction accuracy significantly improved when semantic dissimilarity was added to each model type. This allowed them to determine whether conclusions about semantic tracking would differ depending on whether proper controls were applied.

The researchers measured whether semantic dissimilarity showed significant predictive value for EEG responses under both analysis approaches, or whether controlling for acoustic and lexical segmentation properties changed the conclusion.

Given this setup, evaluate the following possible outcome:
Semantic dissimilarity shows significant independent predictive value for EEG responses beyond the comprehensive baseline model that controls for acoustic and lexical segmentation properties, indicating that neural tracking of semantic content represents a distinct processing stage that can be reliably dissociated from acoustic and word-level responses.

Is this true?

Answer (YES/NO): NO